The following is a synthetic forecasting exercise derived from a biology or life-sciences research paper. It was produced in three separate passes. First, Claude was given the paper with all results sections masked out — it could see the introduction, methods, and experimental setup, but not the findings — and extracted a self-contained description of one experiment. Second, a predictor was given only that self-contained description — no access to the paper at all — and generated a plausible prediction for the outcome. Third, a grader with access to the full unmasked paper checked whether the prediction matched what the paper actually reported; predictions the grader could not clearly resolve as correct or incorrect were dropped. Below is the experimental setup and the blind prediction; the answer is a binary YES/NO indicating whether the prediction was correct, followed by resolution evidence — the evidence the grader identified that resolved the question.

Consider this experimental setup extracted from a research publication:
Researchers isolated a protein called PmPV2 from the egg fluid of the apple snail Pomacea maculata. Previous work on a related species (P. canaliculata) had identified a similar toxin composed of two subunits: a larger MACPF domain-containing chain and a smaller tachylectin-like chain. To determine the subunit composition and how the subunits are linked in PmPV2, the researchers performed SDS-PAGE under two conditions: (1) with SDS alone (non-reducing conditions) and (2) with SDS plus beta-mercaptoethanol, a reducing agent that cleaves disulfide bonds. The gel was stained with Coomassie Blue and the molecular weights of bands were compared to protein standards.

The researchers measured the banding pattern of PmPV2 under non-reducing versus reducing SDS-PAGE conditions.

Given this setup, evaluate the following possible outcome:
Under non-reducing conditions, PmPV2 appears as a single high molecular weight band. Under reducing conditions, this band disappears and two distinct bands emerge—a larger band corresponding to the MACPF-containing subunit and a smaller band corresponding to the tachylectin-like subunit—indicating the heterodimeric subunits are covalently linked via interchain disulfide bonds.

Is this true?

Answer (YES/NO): YES